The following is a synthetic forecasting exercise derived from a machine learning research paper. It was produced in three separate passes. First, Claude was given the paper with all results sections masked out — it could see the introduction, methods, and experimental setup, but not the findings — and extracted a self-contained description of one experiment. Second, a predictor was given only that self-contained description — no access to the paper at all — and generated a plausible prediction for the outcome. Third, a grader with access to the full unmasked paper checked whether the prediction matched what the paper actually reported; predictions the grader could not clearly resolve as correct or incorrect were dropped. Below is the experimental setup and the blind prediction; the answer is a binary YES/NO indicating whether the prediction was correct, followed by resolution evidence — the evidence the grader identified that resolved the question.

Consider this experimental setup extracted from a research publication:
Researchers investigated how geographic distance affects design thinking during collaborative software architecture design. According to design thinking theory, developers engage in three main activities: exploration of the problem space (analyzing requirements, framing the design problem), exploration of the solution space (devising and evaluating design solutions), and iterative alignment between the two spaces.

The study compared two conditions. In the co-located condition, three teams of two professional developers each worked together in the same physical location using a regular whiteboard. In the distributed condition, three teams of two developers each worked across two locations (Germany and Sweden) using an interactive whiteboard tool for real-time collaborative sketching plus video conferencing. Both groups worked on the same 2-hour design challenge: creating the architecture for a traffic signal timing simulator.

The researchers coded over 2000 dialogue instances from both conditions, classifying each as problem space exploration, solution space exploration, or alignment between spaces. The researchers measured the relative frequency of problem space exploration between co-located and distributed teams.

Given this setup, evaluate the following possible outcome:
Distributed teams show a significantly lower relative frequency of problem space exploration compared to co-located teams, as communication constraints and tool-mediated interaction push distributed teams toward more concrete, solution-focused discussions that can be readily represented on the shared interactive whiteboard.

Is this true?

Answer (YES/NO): YES